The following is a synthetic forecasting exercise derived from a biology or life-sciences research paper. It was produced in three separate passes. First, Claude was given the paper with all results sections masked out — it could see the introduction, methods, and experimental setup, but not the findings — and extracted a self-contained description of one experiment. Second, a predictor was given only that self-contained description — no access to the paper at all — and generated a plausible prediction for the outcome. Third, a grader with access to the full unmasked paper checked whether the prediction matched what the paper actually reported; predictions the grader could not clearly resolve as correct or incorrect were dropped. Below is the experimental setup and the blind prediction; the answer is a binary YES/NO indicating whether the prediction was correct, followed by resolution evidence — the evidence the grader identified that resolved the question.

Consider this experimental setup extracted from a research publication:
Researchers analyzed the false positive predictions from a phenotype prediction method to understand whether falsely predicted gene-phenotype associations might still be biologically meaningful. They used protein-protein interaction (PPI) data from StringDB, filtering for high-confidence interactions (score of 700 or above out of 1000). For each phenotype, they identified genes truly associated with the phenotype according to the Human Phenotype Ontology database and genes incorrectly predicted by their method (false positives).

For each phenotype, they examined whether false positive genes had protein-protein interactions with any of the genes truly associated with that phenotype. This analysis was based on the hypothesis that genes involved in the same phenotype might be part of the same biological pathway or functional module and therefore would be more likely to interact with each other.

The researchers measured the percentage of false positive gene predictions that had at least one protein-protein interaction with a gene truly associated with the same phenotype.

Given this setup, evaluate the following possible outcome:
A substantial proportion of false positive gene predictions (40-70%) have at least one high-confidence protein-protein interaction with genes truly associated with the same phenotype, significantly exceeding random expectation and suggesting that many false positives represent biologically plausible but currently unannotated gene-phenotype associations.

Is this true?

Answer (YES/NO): YES